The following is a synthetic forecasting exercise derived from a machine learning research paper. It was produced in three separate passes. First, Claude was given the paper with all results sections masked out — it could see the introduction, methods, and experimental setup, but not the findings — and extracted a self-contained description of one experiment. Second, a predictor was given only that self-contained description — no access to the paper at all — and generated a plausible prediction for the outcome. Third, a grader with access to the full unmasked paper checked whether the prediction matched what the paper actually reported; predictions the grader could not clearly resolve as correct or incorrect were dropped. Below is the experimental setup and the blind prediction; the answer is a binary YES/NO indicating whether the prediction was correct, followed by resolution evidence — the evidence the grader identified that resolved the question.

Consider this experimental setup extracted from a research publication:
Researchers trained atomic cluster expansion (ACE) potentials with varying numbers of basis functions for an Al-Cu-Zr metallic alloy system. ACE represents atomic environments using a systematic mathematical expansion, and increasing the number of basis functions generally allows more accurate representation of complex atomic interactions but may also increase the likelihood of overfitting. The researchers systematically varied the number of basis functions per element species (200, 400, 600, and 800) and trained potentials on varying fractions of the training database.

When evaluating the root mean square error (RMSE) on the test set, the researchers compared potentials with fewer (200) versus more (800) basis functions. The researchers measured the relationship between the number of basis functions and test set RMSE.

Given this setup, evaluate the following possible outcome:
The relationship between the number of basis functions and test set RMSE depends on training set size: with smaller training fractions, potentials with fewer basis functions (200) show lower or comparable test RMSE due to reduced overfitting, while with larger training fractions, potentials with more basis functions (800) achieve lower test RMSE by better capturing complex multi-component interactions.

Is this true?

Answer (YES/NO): NO